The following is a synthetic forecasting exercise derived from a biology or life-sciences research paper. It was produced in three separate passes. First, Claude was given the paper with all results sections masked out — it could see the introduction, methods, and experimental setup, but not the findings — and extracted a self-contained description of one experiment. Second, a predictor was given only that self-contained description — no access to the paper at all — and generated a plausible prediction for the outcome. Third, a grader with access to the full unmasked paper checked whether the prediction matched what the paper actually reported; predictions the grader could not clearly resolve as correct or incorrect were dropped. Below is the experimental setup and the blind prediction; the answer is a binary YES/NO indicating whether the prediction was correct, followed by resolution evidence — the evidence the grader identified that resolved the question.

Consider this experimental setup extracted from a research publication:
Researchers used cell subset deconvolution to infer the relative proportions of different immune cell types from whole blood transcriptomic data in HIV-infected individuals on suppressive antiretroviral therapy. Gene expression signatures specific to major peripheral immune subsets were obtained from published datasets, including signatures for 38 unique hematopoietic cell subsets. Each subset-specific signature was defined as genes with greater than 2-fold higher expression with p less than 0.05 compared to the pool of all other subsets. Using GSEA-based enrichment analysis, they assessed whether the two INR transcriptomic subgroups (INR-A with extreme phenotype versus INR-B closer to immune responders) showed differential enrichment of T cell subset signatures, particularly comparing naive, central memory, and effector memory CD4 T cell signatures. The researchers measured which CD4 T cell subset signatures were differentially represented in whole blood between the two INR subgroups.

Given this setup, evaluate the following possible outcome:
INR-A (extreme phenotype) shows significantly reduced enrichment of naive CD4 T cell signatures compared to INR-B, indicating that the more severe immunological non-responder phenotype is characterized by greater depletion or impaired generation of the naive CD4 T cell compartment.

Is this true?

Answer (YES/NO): YES